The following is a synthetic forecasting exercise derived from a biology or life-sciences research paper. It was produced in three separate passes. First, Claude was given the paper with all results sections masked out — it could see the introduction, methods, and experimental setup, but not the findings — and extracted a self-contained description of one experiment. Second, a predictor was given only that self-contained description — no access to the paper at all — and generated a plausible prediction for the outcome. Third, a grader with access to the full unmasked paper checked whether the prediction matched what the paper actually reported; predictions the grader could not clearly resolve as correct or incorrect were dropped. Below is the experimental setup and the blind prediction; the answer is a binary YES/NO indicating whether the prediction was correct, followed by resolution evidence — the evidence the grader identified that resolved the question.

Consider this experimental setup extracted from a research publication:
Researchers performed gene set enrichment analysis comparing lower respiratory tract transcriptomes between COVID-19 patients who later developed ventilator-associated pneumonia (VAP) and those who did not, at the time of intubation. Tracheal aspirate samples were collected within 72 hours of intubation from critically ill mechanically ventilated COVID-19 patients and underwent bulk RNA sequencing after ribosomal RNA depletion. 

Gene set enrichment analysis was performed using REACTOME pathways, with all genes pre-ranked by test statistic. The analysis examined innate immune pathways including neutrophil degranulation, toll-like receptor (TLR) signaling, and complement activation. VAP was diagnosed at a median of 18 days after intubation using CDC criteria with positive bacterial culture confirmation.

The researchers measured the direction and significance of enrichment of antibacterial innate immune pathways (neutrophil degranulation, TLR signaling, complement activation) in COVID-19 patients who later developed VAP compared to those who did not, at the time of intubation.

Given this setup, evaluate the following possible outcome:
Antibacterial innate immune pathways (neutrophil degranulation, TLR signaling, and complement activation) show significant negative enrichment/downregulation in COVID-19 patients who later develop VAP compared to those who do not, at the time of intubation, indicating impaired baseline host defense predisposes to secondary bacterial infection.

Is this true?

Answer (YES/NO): YES